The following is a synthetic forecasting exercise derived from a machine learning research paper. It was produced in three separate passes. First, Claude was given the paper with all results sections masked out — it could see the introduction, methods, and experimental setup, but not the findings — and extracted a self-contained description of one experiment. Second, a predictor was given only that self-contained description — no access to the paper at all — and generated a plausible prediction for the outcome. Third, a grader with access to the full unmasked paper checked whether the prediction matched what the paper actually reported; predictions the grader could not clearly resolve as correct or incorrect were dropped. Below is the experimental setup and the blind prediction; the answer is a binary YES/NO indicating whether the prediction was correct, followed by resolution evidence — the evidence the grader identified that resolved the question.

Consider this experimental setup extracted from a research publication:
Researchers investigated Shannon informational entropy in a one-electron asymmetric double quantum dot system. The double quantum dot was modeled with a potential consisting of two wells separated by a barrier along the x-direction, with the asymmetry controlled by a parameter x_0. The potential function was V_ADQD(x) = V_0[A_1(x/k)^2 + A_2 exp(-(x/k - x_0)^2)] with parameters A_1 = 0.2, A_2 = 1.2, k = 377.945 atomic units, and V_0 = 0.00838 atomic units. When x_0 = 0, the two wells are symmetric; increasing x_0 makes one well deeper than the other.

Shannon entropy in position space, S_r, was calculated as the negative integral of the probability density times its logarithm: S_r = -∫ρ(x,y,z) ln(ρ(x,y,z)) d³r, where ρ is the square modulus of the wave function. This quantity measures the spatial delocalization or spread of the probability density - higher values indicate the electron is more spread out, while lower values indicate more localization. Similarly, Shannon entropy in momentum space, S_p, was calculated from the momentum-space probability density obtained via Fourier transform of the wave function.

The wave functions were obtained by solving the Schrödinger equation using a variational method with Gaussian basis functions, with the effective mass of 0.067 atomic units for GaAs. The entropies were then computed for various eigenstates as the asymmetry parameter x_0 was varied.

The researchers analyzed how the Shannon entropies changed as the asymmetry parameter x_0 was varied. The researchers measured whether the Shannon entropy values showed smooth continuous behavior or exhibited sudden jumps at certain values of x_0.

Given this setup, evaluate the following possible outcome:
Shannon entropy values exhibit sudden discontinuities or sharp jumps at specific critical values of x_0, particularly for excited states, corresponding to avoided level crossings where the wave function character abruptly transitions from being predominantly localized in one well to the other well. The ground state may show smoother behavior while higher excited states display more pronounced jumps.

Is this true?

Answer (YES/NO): NO